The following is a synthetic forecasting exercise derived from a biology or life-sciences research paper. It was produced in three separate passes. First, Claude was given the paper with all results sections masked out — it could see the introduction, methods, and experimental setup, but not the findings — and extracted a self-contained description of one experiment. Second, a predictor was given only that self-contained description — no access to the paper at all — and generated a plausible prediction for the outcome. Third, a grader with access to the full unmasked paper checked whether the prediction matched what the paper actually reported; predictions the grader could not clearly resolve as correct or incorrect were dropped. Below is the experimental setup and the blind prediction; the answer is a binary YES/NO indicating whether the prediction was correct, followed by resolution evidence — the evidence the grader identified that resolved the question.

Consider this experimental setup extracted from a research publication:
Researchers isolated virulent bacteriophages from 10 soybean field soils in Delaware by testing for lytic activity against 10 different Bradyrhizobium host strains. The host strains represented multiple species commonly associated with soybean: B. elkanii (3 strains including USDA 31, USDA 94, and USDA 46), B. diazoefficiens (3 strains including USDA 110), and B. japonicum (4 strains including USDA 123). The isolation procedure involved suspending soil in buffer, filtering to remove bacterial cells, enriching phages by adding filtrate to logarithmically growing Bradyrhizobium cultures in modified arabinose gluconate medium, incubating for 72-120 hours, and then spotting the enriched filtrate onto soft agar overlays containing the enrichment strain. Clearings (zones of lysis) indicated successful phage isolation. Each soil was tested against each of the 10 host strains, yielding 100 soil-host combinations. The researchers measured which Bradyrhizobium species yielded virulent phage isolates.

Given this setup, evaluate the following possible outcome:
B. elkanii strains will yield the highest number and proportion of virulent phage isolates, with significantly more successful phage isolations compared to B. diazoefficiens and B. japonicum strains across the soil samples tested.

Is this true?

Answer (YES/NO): YES